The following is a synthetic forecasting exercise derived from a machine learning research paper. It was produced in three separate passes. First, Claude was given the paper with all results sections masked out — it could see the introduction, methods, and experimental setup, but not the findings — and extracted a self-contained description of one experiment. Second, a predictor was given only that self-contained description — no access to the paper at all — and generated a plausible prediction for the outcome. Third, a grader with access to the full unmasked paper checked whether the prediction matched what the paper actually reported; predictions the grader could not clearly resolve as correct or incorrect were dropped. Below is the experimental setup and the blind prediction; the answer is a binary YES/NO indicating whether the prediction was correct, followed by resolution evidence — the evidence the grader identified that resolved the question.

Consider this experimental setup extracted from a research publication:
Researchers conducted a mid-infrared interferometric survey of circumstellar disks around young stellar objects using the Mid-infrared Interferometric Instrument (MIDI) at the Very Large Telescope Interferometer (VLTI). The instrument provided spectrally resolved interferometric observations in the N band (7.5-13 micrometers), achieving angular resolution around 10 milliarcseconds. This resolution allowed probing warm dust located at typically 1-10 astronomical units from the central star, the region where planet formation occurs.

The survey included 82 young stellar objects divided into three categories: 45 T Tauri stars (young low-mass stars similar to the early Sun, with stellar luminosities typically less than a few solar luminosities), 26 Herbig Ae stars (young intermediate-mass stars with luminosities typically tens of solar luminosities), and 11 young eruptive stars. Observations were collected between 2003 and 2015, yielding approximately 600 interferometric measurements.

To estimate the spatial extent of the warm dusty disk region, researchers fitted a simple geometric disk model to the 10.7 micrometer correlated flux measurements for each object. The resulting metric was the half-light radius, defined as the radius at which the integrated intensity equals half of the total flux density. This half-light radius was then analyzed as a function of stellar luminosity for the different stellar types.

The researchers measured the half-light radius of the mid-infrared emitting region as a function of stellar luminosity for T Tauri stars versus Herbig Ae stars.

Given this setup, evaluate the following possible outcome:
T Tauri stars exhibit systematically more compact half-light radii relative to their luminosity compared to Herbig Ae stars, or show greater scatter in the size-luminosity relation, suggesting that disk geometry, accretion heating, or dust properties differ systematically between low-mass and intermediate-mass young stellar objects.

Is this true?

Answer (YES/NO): NO